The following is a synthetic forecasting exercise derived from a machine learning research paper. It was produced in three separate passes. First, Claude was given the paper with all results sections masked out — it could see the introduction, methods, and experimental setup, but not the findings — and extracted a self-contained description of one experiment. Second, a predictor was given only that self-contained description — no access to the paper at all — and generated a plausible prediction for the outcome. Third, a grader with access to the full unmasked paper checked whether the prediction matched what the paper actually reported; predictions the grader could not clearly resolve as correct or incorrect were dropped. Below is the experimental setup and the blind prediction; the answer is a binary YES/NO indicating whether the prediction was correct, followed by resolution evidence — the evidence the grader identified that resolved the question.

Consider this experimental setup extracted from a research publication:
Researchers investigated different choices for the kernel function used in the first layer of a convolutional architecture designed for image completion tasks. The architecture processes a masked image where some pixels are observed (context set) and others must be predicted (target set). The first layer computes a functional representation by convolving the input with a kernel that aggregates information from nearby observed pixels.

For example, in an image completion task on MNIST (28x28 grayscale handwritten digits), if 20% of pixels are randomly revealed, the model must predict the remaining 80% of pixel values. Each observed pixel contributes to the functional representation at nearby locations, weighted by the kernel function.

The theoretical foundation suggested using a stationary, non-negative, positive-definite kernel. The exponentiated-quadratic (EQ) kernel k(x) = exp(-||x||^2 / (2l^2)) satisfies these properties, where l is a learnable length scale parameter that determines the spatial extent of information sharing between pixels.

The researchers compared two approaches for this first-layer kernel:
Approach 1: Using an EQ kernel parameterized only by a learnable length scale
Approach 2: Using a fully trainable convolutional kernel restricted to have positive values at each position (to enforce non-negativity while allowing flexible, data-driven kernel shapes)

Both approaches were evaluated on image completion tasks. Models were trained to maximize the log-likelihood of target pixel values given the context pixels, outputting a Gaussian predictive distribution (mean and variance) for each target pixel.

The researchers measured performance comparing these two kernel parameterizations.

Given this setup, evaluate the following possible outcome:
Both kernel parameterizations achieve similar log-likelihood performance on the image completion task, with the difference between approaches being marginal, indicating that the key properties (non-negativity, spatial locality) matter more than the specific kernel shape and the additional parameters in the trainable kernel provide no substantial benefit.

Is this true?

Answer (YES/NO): YES